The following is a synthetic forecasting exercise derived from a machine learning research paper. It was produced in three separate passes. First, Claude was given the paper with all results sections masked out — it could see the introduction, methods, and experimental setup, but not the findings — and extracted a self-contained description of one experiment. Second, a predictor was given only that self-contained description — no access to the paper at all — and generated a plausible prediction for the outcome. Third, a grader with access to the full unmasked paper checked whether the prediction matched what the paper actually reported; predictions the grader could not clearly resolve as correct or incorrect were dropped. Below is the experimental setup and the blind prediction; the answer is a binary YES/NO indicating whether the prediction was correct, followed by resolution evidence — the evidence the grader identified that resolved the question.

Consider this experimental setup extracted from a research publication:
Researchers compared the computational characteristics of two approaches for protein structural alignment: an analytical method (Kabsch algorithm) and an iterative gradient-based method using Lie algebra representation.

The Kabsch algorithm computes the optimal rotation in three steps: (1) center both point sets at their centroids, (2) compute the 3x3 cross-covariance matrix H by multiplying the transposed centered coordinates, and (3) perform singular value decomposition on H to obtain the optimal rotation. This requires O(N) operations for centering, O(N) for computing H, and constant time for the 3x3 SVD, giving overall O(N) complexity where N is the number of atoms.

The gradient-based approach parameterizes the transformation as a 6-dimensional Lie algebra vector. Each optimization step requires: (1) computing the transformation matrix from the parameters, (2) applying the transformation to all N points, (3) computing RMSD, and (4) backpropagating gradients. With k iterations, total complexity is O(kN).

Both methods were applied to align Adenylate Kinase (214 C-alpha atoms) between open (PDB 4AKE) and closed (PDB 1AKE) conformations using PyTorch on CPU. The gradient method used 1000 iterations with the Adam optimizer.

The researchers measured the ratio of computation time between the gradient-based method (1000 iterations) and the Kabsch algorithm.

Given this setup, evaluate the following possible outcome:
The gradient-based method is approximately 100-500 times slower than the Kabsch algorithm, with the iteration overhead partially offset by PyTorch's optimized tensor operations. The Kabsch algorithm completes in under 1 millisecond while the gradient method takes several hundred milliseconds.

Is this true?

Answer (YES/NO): NO